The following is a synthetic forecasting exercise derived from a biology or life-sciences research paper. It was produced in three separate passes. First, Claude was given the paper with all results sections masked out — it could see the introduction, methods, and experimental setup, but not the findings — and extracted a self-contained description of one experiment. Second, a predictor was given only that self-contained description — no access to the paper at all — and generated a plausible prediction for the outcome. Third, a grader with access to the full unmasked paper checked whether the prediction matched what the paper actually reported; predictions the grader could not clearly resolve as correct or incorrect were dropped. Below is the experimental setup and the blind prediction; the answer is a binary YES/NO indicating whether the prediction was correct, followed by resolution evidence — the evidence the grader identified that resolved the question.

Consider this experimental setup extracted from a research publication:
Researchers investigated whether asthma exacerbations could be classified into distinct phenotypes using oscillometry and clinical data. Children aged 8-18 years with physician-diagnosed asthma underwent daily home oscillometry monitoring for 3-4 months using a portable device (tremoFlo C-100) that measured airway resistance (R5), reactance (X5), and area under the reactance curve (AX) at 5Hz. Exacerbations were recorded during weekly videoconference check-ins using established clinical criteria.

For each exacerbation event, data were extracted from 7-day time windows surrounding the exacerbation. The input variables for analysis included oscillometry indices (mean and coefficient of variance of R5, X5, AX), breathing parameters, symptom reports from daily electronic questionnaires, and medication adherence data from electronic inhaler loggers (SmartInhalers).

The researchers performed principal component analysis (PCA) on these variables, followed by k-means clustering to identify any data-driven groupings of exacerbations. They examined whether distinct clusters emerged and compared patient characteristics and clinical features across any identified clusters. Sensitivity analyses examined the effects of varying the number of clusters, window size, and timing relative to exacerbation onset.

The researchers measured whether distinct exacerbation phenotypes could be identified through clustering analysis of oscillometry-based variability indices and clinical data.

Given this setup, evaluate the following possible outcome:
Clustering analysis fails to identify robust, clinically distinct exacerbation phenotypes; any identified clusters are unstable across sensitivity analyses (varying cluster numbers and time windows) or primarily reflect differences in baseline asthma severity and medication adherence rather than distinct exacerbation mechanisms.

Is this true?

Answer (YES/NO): NO